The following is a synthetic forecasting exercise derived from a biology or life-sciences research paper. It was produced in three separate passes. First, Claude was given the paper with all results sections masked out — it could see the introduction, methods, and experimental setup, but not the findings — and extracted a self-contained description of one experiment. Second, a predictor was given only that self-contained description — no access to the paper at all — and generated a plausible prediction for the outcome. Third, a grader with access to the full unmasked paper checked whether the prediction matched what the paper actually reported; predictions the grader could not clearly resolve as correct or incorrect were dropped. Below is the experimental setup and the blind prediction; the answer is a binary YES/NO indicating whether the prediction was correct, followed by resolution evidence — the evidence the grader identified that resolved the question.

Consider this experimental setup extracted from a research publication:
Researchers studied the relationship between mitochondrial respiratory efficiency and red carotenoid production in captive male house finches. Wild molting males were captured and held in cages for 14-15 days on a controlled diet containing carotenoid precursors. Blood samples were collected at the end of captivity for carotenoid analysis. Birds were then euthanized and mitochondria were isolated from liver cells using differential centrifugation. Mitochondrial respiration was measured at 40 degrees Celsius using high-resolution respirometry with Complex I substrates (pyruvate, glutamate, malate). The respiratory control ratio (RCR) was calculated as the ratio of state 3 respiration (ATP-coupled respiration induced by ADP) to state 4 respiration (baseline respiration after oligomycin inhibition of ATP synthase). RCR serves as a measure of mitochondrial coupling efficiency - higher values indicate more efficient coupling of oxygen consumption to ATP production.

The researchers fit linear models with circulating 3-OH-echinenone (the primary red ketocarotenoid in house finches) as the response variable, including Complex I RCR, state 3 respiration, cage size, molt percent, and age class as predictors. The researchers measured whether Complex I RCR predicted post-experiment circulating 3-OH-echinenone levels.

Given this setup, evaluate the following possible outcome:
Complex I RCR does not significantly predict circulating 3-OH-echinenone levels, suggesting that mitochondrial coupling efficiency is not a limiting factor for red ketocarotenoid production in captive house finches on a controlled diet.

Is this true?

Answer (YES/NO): YES